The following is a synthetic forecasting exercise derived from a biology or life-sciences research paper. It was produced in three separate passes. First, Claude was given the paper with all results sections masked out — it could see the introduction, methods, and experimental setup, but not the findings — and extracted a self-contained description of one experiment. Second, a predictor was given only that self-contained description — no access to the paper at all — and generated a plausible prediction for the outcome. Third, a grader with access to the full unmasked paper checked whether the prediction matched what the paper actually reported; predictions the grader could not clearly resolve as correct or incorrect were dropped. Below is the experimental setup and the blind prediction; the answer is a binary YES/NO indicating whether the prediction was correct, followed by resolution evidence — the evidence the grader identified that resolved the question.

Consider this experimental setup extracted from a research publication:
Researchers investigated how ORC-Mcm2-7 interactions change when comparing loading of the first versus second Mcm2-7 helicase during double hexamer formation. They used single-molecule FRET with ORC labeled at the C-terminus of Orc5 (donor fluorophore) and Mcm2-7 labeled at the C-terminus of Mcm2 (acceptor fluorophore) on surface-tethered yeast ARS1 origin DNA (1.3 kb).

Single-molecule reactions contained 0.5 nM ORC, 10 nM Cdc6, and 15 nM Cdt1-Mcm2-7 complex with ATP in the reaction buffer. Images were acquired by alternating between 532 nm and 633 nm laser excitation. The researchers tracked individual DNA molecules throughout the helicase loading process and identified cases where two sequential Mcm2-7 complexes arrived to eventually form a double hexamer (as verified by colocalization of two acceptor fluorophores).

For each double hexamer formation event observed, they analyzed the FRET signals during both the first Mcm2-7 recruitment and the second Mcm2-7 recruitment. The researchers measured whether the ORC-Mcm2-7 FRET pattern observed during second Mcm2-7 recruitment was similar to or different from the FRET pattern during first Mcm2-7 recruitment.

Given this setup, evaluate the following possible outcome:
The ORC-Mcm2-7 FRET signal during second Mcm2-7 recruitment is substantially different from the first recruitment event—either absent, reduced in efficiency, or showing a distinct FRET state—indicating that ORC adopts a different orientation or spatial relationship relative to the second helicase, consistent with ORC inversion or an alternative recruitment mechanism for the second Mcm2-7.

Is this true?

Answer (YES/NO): NO